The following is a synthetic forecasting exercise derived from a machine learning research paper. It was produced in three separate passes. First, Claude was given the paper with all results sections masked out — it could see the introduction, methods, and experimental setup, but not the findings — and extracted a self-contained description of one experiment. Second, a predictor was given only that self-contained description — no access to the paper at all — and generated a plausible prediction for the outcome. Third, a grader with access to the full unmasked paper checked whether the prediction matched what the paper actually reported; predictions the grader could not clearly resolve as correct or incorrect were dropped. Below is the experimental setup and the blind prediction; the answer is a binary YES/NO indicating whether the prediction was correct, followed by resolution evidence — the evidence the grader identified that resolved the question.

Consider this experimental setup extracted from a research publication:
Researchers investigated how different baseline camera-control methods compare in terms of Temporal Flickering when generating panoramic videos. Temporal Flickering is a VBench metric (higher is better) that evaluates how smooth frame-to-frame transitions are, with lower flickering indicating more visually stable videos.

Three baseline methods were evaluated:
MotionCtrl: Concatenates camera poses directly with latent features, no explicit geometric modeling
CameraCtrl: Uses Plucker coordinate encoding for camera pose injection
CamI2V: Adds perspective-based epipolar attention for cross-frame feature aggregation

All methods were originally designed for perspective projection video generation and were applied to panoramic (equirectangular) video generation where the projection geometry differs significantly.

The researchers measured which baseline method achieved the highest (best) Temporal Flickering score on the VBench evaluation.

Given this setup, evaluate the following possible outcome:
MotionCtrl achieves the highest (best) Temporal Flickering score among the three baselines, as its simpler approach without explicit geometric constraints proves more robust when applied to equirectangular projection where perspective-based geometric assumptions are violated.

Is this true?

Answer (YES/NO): NO